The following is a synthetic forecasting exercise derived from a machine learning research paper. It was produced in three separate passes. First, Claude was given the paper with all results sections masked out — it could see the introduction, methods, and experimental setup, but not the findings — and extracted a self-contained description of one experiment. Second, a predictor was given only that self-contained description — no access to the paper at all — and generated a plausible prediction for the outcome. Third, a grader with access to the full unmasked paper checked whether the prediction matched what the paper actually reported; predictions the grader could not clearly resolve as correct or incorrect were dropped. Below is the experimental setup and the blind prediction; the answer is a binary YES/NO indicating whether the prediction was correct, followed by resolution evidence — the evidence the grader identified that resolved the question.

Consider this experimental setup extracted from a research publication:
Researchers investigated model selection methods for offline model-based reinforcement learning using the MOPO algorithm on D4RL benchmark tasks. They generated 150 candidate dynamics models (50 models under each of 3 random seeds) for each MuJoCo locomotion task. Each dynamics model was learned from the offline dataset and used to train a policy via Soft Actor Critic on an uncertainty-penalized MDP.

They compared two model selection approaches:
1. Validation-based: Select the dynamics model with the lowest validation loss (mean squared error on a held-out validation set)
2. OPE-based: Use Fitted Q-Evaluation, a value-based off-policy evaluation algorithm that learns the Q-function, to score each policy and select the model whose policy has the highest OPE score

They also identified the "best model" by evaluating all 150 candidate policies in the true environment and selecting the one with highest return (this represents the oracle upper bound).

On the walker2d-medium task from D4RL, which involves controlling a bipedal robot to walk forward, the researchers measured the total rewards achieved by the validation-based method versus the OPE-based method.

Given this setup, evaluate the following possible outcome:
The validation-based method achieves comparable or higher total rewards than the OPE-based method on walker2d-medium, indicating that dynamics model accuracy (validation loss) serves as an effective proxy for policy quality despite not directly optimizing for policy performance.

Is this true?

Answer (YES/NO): NO